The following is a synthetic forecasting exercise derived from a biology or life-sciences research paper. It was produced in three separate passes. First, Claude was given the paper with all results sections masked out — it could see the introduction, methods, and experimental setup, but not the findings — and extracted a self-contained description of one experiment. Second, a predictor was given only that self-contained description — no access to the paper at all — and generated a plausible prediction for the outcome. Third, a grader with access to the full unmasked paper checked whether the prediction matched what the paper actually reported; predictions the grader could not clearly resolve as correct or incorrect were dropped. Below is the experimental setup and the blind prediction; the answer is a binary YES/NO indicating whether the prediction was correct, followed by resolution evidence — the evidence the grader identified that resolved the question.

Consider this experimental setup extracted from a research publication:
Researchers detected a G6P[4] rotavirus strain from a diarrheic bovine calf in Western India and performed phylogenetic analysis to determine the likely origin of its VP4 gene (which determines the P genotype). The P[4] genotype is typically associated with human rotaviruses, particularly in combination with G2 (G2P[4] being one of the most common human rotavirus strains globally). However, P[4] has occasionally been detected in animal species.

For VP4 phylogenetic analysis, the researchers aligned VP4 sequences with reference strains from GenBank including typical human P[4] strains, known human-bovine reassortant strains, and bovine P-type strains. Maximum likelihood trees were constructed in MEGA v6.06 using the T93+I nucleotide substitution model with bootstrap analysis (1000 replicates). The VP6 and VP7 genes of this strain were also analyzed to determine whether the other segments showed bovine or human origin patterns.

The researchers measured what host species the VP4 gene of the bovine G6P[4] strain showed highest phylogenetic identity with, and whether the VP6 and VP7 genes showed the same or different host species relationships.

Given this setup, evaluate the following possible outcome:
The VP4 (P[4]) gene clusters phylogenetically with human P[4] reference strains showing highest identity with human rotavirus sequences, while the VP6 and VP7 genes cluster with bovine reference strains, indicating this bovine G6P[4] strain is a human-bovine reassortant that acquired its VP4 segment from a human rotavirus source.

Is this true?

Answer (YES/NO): YES